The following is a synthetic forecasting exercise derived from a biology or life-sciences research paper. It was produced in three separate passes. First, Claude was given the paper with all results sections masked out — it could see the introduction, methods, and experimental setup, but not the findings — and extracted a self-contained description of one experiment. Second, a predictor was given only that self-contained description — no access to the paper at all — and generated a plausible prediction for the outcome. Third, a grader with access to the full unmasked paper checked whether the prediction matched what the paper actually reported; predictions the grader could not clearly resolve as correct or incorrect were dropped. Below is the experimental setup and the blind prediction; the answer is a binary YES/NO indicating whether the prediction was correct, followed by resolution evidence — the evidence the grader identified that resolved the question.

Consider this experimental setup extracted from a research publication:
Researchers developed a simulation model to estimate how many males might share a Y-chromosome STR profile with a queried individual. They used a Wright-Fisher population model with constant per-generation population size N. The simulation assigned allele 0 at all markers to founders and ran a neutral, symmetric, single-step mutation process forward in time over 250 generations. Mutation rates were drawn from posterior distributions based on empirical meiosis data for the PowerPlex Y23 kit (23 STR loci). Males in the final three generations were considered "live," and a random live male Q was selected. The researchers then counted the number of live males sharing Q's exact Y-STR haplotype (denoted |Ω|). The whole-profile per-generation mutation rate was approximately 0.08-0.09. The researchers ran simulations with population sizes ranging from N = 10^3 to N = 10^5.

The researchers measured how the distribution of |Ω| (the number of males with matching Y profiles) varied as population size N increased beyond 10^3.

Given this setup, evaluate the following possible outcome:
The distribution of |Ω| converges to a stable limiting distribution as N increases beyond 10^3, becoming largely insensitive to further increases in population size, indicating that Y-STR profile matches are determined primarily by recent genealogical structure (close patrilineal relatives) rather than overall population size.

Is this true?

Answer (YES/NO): YES